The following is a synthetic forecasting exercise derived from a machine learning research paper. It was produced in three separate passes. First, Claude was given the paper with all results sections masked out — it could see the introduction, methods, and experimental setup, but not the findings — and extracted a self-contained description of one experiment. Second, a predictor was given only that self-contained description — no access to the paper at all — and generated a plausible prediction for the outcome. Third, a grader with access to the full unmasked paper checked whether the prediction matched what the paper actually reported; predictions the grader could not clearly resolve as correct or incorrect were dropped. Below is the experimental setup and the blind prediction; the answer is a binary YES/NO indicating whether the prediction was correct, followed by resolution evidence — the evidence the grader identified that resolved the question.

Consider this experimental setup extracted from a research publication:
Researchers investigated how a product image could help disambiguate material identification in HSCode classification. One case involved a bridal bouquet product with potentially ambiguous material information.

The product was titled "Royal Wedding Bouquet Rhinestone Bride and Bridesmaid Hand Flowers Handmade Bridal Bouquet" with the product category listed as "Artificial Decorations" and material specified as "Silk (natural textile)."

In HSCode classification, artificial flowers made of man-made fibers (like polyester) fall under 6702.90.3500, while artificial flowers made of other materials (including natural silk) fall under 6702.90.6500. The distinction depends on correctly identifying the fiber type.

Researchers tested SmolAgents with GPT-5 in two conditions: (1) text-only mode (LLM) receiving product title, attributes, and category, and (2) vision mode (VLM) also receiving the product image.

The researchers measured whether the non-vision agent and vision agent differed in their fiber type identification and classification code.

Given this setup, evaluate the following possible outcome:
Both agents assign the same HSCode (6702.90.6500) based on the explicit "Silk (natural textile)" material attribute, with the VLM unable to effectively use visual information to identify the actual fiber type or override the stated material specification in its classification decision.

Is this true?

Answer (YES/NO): NO